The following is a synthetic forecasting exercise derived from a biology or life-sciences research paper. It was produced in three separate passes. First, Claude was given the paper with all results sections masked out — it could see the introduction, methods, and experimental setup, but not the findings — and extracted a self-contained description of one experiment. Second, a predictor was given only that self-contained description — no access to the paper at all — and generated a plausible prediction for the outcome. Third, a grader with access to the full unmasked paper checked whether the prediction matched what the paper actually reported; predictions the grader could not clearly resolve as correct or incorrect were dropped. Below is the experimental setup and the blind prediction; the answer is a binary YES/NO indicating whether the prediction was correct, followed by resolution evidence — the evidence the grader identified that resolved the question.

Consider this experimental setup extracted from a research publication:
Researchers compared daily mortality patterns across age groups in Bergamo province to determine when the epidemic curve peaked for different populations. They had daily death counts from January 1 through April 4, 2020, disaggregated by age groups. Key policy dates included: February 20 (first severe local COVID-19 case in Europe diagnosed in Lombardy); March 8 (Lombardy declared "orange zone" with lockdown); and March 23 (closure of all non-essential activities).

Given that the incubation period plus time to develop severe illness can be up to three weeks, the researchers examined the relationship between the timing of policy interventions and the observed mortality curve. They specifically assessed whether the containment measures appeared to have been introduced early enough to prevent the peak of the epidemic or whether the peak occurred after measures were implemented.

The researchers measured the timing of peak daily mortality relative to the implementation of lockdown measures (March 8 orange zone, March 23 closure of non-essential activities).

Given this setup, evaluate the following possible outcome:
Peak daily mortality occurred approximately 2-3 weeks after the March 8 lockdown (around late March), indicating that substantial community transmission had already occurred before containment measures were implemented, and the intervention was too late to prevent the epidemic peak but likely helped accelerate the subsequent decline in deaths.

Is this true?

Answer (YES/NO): NO